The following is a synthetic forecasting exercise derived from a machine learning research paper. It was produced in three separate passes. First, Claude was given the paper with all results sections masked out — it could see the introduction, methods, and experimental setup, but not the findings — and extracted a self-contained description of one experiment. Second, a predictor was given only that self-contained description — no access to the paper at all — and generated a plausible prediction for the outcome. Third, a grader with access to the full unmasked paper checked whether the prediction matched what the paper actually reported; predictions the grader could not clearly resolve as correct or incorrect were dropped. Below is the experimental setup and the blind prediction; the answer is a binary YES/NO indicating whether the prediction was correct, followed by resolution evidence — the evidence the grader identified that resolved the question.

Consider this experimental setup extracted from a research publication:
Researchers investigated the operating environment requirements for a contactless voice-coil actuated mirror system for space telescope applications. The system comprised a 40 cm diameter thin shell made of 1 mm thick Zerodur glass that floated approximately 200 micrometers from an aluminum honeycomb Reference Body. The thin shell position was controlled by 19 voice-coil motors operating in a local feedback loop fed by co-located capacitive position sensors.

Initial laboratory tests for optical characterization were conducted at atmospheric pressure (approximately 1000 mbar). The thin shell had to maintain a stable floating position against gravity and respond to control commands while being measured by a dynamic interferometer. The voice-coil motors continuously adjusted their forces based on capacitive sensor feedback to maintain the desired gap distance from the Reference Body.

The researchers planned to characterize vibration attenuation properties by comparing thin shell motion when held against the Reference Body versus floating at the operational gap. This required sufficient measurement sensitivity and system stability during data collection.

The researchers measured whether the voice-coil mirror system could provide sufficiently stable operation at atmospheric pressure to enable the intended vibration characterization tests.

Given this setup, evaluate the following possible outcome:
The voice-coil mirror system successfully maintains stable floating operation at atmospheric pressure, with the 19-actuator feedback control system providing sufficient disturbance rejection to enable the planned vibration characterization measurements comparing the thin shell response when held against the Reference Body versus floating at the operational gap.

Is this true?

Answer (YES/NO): NO